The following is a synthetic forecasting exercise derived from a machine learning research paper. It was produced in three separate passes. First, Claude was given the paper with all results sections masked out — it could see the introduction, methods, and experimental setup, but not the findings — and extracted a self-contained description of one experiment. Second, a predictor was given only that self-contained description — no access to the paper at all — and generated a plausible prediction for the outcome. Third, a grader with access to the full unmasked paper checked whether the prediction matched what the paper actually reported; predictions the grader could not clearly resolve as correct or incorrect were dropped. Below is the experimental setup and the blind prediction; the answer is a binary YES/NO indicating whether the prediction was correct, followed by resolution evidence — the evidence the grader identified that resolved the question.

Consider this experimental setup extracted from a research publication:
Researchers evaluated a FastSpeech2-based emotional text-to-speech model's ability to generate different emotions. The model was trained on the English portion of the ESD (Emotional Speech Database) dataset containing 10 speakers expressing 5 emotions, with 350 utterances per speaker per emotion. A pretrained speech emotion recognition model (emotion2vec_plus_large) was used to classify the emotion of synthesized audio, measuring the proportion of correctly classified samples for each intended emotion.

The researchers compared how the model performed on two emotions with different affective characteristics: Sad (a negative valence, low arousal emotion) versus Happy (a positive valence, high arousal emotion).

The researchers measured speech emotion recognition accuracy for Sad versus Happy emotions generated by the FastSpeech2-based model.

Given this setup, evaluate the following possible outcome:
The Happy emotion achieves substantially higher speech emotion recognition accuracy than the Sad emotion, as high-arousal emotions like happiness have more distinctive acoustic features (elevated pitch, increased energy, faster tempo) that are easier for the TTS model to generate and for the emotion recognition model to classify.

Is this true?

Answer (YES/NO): NO